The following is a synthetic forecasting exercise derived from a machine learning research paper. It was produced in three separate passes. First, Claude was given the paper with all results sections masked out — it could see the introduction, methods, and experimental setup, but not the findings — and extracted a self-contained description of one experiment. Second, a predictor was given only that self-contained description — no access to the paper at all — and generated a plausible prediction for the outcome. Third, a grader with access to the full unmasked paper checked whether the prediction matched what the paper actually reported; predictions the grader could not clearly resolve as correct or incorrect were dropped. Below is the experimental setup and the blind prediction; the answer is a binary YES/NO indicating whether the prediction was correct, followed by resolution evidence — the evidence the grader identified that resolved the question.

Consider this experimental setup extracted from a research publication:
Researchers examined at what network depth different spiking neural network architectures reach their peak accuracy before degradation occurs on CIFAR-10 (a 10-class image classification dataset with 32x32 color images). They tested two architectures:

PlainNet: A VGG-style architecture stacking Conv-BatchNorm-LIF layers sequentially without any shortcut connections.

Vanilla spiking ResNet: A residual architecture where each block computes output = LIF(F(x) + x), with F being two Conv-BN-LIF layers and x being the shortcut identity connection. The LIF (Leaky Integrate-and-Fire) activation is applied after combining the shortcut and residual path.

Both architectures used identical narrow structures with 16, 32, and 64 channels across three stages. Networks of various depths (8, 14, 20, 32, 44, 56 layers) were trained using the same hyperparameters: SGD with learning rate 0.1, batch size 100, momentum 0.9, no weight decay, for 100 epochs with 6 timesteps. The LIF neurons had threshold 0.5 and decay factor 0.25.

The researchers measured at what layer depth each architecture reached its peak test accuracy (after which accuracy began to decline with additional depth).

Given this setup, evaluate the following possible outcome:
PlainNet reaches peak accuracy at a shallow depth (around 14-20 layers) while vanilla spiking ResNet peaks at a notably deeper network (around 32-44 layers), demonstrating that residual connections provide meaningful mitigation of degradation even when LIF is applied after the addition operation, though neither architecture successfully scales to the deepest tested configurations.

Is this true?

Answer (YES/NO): NO